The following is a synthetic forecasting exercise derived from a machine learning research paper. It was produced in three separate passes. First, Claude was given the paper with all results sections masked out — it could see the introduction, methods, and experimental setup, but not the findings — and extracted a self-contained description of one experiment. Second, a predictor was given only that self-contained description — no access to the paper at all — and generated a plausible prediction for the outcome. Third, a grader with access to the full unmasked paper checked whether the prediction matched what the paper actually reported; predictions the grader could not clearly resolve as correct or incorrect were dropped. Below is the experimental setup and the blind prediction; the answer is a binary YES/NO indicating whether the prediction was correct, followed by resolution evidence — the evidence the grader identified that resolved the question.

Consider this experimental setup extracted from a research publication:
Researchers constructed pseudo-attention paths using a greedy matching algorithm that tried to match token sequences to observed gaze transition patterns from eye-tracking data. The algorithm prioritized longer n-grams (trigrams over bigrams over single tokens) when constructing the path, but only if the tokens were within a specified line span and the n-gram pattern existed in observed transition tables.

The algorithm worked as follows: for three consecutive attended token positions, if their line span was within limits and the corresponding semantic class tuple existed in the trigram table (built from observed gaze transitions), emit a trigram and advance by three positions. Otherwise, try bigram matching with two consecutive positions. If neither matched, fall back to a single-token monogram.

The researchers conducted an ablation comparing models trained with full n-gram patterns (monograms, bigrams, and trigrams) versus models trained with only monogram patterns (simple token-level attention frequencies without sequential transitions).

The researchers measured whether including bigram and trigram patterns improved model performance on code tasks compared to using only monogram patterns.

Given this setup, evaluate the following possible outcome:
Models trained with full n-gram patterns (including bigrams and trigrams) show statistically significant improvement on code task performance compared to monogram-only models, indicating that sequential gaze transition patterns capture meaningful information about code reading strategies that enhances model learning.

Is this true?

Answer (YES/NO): NO